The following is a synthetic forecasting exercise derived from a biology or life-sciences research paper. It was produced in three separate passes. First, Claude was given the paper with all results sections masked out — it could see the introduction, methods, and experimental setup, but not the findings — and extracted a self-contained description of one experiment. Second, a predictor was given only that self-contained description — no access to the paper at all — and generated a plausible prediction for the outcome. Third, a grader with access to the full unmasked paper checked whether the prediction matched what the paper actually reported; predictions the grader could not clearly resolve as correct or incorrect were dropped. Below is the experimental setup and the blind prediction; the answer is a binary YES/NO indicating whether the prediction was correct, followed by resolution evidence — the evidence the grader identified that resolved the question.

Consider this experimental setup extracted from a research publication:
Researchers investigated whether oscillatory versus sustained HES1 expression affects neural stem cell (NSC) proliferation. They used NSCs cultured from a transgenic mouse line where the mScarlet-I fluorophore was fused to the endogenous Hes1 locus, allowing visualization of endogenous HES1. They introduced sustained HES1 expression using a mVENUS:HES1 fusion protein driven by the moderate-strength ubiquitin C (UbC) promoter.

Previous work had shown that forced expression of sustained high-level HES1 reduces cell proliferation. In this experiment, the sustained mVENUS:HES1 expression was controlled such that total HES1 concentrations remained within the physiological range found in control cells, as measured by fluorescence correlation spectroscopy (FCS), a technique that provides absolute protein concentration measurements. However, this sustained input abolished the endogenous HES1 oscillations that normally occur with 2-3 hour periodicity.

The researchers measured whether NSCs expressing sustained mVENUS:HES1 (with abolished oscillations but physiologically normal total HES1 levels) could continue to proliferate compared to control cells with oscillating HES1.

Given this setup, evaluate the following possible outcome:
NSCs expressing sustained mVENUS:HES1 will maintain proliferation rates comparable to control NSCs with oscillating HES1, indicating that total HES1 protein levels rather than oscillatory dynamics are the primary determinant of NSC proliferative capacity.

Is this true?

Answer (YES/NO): YES